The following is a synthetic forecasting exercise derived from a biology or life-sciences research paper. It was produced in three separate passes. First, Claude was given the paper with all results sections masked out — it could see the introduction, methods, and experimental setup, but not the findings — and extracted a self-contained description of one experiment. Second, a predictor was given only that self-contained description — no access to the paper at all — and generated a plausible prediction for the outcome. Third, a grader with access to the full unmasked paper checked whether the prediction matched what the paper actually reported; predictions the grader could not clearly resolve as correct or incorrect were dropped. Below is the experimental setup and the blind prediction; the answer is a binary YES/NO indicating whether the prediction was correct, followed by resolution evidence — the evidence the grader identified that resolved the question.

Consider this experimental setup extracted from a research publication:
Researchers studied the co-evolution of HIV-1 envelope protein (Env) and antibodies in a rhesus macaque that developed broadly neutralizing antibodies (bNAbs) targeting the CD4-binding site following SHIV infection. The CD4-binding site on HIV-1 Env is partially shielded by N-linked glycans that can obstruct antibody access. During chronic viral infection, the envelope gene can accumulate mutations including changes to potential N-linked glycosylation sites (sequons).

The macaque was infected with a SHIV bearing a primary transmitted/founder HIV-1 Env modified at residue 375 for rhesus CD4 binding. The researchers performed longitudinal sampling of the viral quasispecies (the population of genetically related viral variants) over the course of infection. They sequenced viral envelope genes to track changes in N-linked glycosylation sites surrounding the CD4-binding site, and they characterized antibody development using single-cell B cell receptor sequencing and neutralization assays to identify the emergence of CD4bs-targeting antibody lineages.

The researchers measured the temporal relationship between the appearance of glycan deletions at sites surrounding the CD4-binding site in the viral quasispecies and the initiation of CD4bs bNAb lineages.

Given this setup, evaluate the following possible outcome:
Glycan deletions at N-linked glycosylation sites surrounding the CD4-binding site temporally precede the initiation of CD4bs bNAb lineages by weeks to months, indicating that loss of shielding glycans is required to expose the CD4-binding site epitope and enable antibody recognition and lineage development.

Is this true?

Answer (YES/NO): NO